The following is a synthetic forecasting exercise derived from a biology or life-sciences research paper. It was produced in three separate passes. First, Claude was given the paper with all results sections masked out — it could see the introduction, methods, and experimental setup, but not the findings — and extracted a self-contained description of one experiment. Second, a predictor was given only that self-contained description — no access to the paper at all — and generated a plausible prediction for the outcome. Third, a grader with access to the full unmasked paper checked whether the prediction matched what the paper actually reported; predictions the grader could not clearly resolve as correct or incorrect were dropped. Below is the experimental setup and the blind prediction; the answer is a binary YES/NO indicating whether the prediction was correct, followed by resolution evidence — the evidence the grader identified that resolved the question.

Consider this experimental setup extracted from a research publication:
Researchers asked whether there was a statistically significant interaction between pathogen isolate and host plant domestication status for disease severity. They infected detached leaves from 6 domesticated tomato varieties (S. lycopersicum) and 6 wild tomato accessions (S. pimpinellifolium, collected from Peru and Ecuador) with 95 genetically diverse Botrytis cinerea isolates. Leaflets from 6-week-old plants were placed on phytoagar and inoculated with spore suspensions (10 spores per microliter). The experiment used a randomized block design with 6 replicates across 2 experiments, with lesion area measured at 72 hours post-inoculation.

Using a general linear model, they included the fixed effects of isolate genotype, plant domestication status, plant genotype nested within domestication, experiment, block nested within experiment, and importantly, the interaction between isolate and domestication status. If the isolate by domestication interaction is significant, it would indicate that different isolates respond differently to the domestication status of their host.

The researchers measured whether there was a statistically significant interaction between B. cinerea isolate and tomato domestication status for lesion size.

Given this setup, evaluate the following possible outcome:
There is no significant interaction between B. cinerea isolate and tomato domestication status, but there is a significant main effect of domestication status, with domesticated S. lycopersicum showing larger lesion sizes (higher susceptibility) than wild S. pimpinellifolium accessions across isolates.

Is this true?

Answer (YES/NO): YES